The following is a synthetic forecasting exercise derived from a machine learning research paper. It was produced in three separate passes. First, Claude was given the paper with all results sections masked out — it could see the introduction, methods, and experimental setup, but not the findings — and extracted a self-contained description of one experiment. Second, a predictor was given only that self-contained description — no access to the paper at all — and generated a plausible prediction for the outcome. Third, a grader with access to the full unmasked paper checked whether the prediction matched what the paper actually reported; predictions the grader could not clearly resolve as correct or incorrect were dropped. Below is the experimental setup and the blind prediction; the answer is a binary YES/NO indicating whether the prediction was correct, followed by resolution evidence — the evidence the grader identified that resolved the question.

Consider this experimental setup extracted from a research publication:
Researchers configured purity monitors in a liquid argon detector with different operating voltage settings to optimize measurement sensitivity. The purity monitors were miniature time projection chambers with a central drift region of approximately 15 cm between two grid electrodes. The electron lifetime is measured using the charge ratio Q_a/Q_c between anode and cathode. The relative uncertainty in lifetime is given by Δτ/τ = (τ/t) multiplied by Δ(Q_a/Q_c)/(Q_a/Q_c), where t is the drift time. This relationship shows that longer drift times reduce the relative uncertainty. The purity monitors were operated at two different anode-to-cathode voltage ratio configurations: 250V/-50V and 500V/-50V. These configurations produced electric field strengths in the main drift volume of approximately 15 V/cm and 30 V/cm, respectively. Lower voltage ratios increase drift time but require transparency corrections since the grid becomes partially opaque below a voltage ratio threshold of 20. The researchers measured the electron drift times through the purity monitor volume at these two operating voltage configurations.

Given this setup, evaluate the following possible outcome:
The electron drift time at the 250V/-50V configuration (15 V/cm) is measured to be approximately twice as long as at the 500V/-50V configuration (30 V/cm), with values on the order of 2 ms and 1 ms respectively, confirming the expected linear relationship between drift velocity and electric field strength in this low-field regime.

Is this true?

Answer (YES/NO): NO